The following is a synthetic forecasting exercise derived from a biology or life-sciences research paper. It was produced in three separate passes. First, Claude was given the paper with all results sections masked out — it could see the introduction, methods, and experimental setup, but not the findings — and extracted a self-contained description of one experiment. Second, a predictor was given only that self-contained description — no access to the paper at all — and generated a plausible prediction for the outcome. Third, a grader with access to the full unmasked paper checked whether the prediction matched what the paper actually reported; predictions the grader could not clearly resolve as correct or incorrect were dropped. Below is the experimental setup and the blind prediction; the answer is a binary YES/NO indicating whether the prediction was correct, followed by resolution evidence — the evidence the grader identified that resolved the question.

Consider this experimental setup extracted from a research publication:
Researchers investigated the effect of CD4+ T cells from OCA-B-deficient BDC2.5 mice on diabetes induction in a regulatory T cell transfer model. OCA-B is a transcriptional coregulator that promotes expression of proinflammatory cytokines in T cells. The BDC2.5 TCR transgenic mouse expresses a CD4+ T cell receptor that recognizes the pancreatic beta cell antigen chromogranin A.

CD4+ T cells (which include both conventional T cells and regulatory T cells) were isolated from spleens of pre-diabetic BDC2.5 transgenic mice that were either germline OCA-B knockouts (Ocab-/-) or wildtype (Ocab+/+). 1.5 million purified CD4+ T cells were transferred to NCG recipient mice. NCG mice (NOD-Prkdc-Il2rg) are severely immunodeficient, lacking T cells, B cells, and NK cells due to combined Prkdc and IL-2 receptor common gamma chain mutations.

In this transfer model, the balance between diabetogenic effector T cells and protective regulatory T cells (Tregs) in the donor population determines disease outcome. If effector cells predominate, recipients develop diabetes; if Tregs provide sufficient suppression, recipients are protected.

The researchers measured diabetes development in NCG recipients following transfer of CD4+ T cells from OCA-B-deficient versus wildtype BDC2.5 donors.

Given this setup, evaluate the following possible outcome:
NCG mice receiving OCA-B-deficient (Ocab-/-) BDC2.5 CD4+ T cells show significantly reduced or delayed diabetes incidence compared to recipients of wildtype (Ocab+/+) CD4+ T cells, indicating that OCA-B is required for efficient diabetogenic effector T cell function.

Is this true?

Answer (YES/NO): NO